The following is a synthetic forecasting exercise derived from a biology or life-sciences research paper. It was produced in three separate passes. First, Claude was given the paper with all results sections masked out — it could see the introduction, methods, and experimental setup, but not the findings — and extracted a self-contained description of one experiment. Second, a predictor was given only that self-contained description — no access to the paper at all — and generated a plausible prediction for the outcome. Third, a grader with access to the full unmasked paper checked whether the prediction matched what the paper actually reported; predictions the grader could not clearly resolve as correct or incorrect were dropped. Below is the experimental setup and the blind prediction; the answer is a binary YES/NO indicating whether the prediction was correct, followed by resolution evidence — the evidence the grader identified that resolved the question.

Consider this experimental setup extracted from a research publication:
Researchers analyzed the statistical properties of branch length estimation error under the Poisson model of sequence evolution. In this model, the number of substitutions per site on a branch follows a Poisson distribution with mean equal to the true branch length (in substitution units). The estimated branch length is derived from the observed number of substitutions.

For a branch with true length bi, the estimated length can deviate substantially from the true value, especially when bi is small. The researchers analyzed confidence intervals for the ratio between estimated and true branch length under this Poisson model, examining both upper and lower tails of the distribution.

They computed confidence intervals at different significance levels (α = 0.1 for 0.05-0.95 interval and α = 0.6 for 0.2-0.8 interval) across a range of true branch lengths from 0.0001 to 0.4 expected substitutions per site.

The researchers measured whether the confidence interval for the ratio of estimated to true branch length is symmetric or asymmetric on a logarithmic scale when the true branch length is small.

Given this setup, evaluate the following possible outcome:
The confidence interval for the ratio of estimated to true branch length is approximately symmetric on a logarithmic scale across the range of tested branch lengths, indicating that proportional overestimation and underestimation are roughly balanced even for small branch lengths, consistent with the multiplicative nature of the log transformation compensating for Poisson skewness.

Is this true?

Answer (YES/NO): NO